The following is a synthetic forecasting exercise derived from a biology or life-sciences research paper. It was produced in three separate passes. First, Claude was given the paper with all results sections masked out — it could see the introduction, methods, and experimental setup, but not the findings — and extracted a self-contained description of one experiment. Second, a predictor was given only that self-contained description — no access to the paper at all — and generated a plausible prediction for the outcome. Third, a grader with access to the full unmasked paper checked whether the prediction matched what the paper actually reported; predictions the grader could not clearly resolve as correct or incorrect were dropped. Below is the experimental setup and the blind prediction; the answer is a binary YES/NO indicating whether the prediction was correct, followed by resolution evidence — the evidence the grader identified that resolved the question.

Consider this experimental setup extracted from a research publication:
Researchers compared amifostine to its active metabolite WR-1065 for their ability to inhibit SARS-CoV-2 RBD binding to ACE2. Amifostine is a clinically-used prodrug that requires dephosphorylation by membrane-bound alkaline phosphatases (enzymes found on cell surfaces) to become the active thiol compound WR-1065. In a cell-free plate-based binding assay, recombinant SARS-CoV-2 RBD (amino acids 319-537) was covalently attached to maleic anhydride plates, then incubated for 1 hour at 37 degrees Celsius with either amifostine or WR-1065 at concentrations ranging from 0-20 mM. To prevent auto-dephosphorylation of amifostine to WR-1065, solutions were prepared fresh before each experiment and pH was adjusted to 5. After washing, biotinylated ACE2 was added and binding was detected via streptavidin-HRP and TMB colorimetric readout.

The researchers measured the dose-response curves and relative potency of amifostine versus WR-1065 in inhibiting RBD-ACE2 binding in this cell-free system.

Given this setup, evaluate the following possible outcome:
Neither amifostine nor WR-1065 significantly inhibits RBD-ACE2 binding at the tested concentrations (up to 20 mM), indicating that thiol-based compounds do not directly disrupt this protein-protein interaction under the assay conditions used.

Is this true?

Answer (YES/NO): NO